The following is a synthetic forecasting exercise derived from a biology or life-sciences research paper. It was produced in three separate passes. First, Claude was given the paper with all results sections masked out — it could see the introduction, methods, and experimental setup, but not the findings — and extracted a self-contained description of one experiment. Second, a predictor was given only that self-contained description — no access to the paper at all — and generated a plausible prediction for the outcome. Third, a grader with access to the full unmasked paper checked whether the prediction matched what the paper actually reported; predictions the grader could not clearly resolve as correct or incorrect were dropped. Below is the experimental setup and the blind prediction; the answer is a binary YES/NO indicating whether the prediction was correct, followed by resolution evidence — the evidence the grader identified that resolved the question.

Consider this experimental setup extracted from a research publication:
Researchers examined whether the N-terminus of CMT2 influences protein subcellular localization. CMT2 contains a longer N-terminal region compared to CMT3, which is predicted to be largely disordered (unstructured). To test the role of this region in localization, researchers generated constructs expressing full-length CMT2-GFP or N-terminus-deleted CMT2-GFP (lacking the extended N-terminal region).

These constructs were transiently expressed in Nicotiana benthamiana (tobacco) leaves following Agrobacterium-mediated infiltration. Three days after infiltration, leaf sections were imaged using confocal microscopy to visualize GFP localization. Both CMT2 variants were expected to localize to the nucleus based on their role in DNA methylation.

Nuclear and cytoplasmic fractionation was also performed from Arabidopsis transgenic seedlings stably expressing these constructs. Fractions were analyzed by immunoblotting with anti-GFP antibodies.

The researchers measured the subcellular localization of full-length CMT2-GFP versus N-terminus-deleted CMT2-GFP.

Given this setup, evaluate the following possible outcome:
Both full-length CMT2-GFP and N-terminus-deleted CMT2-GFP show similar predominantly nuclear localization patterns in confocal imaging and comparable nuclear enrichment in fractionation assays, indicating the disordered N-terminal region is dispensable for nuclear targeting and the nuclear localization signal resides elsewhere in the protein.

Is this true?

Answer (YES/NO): NO